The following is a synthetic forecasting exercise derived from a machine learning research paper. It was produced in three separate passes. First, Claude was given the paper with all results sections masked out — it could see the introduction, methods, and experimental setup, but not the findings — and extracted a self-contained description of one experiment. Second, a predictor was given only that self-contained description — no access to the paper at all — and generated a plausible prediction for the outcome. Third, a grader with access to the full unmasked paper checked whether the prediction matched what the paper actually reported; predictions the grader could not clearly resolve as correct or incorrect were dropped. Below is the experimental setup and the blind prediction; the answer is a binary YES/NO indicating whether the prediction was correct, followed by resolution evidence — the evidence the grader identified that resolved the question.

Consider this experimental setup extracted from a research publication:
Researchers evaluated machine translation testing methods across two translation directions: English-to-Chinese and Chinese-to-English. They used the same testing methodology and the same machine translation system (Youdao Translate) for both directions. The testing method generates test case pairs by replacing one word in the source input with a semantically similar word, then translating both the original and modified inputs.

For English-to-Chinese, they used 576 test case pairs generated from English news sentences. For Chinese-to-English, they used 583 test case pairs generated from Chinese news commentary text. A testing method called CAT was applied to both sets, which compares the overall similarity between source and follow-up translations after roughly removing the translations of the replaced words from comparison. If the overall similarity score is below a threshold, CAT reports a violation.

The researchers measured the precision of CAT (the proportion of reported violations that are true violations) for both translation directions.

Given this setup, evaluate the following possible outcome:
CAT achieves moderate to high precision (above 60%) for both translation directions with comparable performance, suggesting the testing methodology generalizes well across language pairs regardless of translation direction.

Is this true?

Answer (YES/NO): NO